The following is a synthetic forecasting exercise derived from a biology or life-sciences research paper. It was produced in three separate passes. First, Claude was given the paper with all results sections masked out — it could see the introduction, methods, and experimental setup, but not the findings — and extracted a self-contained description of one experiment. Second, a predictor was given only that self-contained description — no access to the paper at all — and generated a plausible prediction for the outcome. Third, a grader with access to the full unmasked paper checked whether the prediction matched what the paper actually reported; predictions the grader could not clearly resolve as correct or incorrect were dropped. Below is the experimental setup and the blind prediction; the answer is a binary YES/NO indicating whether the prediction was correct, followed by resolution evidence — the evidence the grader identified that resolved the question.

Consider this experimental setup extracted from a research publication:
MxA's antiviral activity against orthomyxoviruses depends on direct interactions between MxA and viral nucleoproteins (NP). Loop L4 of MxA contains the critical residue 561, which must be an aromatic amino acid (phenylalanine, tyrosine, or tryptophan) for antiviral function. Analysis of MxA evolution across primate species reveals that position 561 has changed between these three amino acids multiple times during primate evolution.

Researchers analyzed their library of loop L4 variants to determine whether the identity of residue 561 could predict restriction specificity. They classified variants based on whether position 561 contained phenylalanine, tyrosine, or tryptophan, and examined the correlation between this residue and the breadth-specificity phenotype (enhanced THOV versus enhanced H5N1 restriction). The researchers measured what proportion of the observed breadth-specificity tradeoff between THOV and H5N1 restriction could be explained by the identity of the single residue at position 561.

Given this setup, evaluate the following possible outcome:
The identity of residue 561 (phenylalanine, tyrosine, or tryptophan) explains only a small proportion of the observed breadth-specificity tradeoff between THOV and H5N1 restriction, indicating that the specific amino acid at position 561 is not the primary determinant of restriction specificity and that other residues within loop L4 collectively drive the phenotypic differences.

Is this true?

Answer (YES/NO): NO